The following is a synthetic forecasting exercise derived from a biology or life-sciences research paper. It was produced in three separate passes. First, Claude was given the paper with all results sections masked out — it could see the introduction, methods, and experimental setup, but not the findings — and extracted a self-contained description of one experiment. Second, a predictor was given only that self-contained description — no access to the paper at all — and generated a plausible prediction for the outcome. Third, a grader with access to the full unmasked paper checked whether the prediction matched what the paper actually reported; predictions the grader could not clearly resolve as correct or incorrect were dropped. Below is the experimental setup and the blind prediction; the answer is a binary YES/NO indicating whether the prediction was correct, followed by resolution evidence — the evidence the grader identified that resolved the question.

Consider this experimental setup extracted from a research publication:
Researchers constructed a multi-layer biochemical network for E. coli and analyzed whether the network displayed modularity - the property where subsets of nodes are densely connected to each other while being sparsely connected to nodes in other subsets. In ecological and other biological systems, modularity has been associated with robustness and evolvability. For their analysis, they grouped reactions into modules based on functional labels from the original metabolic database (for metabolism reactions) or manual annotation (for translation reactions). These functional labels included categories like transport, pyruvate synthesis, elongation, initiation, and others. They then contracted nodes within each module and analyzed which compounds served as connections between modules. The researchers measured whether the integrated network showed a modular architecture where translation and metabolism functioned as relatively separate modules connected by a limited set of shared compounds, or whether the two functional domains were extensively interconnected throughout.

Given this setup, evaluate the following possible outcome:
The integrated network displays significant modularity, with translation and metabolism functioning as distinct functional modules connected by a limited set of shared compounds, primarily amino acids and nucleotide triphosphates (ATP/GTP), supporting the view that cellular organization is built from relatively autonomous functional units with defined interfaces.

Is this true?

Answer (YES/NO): YES